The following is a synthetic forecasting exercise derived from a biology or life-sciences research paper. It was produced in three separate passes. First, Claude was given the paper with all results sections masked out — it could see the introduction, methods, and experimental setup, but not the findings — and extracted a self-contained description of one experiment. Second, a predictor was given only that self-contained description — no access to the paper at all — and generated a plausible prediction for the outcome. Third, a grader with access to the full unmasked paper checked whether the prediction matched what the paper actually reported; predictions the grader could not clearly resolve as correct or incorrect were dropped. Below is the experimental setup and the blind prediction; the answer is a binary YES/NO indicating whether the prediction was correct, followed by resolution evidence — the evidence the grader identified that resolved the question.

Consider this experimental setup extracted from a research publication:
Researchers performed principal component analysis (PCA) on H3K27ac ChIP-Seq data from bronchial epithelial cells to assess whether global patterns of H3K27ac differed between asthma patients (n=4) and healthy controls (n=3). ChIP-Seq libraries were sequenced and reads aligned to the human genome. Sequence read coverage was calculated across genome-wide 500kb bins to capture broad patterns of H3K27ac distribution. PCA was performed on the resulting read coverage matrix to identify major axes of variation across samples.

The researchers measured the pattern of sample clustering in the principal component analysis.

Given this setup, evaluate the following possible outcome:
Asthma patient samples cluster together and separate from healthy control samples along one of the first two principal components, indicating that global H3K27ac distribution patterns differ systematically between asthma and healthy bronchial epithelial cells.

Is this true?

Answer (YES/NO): YES